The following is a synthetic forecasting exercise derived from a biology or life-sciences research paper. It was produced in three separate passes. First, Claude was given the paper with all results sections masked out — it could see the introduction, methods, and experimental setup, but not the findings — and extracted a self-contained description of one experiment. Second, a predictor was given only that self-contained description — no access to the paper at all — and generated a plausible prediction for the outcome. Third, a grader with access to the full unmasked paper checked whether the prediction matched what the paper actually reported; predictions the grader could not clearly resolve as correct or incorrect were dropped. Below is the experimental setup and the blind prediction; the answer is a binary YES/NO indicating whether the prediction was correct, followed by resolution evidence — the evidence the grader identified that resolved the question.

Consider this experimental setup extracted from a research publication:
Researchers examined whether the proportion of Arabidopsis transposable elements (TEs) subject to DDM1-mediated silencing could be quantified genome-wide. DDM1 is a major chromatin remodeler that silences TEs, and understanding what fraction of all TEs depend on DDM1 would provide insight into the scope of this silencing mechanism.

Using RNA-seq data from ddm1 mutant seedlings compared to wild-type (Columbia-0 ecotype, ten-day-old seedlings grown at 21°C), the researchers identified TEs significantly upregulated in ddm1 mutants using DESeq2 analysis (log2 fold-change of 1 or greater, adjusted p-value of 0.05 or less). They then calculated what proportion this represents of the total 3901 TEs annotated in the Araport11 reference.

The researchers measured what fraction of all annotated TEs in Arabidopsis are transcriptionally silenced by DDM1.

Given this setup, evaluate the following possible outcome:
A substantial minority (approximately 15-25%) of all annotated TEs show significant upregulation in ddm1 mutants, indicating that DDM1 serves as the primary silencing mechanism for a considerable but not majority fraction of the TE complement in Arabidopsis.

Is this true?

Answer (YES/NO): NO